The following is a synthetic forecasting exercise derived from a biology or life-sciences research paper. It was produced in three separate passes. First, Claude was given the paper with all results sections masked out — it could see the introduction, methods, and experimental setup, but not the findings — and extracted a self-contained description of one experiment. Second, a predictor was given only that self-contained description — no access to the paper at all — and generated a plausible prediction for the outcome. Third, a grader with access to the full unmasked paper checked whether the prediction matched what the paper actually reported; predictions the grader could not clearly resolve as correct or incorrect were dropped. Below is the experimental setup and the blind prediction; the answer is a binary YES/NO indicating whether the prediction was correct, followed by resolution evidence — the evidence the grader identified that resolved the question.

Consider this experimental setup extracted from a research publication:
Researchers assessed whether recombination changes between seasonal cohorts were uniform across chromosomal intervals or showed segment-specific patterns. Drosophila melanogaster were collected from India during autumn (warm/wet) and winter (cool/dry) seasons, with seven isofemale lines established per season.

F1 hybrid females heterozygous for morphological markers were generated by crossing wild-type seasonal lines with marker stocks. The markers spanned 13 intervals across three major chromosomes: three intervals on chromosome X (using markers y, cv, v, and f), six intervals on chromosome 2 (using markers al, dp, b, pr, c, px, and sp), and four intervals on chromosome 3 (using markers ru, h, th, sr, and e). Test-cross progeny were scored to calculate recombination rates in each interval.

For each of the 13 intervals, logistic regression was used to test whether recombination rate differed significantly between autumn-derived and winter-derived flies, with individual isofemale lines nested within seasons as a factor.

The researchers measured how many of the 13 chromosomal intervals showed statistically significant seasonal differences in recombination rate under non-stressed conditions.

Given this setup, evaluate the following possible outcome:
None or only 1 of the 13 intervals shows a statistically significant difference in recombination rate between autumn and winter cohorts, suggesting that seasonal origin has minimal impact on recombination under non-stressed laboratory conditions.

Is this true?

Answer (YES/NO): NO